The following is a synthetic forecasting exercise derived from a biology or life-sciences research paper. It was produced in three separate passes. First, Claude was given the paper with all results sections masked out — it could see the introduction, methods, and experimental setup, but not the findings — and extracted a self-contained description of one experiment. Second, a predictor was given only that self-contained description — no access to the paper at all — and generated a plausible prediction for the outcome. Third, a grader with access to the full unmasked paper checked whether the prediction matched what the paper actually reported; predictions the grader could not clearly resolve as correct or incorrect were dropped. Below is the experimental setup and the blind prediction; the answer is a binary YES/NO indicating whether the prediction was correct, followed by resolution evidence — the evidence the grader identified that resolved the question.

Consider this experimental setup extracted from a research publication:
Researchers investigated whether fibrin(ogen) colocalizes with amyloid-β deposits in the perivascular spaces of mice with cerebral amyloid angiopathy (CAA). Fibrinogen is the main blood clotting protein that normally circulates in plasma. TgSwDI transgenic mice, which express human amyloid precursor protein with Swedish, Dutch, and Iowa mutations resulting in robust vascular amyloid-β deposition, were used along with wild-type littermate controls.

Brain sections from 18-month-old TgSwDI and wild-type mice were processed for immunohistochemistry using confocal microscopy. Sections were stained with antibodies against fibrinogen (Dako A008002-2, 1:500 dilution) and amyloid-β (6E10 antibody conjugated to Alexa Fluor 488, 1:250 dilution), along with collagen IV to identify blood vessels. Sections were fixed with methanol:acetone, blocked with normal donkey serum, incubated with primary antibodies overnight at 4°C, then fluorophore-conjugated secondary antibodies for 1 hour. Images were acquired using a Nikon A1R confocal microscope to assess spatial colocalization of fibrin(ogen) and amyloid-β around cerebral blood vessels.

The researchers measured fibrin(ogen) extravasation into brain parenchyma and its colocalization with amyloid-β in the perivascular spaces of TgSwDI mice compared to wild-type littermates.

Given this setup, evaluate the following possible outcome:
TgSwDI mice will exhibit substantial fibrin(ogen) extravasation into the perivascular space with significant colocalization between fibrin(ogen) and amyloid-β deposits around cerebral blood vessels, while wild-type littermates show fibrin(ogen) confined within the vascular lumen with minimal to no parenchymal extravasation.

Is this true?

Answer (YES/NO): YES